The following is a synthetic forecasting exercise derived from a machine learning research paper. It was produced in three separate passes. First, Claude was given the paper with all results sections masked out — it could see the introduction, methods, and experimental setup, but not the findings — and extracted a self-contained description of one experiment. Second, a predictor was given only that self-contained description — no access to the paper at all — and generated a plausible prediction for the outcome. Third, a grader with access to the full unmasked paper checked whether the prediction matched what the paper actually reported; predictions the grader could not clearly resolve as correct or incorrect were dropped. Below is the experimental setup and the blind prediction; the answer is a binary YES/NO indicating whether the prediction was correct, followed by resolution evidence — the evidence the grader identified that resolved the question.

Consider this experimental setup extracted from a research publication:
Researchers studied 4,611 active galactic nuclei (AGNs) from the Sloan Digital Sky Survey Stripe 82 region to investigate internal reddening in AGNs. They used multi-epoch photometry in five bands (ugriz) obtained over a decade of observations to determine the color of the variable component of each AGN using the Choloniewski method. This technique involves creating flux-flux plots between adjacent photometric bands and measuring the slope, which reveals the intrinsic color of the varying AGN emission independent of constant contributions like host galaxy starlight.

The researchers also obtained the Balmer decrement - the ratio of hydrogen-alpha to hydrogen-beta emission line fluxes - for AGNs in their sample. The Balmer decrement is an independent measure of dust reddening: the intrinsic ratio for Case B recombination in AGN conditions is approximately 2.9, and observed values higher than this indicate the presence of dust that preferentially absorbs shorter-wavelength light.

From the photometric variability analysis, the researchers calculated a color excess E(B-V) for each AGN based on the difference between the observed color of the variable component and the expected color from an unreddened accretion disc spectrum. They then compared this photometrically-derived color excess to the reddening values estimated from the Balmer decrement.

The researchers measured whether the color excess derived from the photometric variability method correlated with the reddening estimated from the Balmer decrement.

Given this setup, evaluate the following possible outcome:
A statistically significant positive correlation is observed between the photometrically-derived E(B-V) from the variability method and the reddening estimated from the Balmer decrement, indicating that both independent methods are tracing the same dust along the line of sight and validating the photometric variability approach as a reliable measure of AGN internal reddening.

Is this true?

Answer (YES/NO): YES